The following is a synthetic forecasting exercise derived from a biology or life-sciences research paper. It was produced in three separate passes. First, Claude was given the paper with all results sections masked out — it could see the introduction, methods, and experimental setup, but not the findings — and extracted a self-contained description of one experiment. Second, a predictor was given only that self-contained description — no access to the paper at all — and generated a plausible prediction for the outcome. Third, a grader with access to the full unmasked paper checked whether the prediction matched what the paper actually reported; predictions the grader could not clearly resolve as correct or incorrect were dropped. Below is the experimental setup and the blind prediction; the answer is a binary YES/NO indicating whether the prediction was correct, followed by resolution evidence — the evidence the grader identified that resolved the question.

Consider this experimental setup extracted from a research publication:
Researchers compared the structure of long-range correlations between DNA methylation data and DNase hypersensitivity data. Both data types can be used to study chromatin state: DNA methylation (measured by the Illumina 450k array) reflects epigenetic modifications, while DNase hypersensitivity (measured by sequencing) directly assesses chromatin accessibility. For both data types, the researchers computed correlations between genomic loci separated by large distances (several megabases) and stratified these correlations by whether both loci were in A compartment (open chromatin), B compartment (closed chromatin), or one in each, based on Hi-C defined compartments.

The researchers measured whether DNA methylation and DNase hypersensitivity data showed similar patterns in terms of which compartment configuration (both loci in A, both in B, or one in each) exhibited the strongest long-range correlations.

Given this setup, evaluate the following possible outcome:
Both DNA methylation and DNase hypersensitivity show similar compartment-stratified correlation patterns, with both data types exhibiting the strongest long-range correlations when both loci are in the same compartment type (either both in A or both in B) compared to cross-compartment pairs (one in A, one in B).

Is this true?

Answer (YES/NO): NO